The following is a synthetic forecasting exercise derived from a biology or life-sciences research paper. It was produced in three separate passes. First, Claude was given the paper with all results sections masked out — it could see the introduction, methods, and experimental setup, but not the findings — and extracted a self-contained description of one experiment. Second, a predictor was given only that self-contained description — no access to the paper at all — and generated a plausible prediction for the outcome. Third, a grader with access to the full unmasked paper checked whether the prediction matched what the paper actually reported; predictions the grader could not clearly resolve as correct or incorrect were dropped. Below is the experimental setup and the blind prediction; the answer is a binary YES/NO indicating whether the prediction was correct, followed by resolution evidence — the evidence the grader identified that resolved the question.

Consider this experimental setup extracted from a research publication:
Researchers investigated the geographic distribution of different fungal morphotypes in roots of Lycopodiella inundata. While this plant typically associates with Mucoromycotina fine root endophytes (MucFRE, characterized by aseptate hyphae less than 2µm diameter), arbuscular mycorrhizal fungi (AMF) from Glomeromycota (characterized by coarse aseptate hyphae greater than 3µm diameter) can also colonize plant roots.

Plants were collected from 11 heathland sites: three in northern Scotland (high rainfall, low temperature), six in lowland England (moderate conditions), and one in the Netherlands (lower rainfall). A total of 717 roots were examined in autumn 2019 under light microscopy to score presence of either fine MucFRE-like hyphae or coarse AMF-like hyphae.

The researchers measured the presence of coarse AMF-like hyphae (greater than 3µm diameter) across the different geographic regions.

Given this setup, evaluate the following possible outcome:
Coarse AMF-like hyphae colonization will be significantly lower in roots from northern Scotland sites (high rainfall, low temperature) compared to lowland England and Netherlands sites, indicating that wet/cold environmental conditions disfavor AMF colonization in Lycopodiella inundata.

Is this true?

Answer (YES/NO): YES